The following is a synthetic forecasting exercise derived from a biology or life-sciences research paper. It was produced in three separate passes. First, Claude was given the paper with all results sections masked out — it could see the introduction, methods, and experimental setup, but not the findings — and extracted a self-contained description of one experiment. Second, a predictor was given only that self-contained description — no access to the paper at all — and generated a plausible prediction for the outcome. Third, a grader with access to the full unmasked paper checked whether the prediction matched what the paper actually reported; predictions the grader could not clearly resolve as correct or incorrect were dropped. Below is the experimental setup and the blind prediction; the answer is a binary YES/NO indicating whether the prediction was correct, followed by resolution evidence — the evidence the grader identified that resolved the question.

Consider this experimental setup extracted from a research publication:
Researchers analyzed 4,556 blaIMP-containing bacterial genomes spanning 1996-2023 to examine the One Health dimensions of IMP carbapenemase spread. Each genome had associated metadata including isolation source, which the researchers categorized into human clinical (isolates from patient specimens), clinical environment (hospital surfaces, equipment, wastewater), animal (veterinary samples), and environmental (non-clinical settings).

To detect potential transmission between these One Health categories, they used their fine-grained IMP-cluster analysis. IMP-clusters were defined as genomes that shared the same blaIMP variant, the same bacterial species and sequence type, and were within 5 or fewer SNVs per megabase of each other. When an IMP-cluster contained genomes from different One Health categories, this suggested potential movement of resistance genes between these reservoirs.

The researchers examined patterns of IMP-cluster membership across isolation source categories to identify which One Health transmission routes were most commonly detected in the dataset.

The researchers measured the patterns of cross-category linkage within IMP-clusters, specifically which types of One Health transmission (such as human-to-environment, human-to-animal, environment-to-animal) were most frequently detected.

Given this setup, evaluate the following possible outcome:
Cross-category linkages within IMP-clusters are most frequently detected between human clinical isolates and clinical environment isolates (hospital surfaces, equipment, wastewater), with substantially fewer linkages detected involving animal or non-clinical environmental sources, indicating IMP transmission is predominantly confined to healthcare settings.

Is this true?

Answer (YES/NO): YES